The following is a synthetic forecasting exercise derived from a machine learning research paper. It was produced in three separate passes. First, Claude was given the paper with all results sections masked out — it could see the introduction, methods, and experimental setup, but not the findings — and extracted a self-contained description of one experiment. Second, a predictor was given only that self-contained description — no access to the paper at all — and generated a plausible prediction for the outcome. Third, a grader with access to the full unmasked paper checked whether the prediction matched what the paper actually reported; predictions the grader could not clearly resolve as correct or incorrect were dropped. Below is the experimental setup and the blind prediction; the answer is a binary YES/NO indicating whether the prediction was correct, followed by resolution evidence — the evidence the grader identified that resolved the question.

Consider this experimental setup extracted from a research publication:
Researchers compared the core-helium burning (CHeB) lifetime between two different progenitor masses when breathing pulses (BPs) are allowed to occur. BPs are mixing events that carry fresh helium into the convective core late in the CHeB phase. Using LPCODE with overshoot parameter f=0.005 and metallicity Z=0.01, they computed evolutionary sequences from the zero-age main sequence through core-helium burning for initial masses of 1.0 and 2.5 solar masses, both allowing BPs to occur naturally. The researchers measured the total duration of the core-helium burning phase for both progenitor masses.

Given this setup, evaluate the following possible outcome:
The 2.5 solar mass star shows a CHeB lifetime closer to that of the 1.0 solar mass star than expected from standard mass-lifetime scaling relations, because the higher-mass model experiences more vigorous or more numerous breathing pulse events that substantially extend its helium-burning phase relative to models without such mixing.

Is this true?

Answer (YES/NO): NO